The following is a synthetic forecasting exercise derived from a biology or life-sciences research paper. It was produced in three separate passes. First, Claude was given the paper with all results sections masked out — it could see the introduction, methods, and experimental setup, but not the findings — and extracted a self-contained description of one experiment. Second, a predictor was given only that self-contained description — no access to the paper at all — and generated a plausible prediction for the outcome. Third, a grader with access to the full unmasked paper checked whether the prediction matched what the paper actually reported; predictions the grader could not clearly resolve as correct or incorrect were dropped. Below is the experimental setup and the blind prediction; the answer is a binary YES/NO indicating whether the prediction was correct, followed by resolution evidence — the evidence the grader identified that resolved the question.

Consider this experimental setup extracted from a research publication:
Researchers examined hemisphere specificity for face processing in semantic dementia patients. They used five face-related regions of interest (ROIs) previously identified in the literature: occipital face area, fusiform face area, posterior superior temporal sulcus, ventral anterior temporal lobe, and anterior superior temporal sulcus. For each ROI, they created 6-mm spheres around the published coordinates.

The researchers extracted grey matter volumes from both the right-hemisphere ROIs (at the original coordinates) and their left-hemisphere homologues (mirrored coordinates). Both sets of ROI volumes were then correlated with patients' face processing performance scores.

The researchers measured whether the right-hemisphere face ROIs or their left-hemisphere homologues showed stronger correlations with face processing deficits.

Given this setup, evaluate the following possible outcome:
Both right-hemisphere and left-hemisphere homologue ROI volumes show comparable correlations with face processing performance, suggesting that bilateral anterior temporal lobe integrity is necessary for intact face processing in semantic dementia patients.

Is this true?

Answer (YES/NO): NO